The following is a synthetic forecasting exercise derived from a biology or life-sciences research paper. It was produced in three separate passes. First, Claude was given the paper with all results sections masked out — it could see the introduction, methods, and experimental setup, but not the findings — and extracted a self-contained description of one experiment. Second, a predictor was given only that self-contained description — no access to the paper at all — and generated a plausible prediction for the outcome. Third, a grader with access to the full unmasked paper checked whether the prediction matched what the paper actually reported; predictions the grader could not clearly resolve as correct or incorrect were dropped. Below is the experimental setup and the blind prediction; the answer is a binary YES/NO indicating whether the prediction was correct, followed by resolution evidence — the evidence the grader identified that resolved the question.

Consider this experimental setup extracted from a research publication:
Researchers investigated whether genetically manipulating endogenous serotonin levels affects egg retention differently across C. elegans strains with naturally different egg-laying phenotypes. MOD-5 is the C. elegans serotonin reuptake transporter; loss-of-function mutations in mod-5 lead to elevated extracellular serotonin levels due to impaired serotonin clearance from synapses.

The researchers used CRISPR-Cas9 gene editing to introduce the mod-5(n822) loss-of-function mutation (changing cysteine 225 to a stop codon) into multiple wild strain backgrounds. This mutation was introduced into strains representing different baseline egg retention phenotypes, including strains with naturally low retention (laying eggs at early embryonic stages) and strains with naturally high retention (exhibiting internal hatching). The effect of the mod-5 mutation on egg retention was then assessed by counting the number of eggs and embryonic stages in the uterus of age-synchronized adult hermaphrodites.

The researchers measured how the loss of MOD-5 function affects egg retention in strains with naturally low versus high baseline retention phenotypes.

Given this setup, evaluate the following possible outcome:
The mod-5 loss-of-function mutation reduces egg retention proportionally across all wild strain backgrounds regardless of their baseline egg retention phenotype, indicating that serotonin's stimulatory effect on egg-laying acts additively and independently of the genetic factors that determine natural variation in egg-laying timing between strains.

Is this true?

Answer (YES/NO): NO